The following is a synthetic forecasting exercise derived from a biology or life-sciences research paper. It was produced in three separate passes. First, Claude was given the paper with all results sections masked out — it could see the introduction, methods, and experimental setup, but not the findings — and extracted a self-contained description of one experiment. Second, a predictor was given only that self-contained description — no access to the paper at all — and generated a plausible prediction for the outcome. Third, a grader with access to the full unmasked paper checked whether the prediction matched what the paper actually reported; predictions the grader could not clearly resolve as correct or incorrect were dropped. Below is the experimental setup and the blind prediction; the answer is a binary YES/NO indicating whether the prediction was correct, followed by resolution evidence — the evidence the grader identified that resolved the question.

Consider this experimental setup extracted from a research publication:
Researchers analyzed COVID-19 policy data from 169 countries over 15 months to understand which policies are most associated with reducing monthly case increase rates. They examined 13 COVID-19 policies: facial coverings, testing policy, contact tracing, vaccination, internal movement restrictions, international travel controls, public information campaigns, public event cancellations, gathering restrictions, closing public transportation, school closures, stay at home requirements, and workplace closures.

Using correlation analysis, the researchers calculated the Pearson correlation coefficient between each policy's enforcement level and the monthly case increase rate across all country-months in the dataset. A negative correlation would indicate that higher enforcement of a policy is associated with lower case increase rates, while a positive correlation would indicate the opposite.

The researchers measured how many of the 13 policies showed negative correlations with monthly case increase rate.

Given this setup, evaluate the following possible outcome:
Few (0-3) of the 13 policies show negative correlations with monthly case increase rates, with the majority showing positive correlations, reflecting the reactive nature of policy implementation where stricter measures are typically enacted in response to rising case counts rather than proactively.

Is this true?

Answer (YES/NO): NO